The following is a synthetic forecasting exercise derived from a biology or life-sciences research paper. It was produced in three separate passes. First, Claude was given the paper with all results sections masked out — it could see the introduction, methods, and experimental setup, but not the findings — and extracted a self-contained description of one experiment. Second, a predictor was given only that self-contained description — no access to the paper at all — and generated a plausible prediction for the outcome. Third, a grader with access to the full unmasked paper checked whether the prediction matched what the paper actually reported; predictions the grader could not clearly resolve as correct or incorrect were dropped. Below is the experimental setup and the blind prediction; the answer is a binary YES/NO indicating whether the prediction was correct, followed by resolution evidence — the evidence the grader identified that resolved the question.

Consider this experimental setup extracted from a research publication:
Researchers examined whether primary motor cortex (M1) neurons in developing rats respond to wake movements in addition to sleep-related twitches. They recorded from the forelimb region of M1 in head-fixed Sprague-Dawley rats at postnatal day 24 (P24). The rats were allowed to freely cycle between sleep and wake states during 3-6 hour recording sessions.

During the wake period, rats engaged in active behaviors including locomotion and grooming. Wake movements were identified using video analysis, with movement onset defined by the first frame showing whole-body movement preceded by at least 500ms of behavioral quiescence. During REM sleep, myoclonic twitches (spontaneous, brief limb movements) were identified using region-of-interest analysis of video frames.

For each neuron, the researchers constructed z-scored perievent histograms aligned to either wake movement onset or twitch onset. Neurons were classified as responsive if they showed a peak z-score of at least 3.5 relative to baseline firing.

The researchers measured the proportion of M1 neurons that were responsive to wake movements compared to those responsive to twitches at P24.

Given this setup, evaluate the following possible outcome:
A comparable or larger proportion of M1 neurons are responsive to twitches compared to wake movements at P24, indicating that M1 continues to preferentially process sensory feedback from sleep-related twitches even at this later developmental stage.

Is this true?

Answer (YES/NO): NO